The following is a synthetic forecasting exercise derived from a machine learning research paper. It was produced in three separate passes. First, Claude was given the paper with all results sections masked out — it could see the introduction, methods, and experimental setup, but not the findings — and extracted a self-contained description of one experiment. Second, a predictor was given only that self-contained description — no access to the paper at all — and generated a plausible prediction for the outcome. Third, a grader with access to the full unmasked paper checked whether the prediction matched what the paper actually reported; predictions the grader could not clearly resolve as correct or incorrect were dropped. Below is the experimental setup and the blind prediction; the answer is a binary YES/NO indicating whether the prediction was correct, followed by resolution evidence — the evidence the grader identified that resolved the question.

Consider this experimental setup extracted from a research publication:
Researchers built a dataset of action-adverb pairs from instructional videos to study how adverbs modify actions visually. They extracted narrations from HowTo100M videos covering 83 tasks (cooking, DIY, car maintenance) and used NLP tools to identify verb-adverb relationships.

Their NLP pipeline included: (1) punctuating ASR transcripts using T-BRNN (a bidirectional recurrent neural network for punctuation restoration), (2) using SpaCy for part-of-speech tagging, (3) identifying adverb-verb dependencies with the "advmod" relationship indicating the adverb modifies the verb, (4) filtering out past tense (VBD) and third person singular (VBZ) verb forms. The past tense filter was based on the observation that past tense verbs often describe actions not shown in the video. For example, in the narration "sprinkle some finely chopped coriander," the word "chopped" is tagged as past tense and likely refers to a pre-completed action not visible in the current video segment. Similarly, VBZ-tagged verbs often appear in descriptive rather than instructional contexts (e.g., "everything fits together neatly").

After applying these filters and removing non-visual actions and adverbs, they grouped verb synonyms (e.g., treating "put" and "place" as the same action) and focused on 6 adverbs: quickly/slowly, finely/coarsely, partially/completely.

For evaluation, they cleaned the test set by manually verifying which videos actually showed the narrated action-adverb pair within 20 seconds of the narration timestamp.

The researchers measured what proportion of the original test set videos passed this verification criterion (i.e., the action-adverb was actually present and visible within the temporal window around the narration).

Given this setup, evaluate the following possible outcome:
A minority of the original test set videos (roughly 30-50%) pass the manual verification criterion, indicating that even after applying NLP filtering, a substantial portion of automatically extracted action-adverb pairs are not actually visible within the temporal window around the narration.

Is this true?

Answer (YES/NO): YES